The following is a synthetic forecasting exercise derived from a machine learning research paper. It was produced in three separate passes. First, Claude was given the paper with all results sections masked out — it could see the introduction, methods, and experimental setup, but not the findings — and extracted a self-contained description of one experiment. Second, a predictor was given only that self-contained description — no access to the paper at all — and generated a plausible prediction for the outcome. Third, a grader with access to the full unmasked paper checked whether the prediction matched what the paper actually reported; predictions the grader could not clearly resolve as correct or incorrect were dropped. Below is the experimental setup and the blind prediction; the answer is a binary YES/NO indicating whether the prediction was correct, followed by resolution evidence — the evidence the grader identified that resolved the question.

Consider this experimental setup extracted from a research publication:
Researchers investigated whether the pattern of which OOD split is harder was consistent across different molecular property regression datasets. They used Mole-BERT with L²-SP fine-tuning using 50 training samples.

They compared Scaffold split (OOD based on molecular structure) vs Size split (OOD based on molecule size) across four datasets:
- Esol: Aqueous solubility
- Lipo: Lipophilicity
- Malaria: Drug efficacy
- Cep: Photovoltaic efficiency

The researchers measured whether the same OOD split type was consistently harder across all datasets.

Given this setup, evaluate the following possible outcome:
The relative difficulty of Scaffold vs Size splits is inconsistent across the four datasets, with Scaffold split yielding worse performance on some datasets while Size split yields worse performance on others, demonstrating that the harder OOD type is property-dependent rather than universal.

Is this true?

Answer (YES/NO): YES